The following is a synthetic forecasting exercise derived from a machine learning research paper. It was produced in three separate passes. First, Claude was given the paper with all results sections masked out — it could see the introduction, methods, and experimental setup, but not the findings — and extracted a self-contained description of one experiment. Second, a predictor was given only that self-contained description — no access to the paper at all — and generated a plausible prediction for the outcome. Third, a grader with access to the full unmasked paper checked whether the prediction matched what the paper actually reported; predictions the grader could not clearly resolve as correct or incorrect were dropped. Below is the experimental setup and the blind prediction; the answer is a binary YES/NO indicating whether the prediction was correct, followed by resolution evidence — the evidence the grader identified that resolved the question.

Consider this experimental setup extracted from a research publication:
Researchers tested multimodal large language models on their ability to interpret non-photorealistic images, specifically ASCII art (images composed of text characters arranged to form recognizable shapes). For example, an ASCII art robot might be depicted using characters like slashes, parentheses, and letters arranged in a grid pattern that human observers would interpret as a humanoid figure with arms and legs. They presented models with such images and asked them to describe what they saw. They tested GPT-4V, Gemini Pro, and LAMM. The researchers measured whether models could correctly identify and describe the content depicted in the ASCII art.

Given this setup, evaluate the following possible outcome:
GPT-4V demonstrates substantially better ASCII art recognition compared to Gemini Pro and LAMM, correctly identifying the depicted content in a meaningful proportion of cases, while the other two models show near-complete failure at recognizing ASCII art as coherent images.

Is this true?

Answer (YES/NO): NO